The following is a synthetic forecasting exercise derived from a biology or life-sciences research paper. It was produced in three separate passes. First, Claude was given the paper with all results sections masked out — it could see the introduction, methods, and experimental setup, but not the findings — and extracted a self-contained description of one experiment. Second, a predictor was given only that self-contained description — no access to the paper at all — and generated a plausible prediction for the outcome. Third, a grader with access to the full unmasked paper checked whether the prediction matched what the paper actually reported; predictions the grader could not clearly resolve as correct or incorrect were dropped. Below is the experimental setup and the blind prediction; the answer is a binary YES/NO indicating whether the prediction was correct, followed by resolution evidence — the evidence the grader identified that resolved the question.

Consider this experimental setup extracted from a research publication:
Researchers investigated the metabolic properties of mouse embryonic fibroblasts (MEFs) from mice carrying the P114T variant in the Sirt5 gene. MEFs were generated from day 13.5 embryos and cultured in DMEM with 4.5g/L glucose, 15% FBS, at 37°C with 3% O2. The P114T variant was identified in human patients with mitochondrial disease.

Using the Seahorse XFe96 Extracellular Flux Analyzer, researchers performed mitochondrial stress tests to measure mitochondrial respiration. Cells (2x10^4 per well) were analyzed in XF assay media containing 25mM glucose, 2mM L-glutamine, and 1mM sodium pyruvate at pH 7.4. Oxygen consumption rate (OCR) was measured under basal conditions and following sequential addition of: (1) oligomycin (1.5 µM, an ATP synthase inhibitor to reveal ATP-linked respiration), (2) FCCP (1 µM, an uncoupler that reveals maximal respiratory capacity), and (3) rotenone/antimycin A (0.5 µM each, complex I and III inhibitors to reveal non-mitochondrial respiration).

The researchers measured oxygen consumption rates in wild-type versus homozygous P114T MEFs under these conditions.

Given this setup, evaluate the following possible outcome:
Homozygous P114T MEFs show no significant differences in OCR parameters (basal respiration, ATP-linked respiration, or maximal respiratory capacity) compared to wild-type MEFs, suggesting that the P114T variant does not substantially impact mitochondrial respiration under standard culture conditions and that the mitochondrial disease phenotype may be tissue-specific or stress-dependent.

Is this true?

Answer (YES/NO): YES